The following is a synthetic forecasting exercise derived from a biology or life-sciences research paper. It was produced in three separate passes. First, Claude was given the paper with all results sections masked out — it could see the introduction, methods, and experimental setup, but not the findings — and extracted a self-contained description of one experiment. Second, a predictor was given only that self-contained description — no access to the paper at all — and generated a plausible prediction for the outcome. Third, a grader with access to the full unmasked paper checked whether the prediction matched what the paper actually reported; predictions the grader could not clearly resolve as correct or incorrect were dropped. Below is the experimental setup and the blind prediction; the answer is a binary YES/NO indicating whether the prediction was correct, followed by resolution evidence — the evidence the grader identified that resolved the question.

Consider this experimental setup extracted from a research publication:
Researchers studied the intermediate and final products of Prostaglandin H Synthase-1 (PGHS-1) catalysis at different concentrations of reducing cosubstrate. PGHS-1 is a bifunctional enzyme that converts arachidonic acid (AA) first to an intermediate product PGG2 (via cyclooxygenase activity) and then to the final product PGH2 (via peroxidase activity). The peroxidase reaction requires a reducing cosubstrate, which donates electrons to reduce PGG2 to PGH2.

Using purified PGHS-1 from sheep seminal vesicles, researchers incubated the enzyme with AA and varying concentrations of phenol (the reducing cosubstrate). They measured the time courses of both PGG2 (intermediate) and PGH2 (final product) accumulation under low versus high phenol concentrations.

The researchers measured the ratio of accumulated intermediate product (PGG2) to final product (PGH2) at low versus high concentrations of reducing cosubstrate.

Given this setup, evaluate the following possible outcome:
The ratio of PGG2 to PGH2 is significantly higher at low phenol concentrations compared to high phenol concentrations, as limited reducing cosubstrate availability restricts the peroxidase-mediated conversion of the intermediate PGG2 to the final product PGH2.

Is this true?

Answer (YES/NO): YES